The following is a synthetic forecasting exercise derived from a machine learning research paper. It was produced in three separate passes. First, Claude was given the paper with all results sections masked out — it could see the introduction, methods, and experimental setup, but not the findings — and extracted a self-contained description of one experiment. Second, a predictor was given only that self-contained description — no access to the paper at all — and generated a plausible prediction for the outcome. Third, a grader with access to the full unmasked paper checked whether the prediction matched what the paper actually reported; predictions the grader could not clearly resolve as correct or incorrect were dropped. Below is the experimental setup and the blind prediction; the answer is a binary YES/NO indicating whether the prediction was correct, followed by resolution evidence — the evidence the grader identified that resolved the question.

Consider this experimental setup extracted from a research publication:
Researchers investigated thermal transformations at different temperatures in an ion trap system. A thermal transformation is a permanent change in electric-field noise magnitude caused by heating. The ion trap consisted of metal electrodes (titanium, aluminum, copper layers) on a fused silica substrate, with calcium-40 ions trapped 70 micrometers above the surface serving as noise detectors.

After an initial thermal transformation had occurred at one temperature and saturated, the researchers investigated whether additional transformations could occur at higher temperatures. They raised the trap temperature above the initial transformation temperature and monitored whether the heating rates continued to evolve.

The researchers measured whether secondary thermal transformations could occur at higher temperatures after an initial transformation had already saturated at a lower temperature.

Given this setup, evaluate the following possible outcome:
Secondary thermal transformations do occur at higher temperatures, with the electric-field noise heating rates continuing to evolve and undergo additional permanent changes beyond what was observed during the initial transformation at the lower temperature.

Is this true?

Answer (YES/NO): YES